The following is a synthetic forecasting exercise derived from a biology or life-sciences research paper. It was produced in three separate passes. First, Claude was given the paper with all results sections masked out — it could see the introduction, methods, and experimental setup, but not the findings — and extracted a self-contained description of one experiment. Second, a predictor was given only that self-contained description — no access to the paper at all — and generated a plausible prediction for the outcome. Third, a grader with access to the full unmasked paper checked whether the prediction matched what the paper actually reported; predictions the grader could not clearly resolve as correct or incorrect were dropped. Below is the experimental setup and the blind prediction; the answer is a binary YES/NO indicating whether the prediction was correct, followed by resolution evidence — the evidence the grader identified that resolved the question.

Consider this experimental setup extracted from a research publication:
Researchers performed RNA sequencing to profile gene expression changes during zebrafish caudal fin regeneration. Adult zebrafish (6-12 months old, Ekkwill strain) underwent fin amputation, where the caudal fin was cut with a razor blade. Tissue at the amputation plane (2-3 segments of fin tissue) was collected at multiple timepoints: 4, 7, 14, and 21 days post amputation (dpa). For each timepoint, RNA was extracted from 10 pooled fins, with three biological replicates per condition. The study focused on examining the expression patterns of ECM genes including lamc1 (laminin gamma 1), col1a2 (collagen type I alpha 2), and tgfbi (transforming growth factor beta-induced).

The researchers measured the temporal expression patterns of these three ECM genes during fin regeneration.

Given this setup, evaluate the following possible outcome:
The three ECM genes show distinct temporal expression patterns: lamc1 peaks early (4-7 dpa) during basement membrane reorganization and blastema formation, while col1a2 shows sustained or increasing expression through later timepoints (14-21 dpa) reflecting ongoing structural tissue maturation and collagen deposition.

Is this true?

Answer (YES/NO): YES